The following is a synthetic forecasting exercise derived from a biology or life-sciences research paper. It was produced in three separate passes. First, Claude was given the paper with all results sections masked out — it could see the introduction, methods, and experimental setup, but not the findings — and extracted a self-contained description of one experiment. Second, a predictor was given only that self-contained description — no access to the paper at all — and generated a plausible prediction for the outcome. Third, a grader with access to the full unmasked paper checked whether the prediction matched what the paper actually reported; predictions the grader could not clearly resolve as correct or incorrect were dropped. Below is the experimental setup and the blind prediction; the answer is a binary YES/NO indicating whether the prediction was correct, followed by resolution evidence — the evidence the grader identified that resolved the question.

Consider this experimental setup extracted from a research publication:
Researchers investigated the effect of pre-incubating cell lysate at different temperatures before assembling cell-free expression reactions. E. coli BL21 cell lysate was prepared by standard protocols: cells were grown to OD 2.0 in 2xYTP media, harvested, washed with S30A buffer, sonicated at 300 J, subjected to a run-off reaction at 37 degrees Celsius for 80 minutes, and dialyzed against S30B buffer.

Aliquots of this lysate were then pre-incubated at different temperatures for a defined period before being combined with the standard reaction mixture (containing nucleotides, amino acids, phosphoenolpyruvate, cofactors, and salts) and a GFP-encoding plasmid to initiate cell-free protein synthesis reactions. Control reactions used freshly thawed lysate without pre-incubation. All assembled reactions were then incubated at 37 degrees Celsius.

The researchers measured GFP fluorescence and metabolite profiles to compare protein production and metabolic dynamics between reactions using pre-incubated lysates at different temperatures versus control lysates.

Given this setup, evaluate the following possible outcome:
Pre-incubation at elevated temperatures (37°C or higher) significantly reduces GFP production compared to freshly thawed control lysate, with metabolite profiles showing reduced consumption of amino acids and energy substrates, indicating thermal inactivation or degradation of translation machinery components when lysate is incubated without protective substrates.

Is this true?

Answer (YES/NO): NO